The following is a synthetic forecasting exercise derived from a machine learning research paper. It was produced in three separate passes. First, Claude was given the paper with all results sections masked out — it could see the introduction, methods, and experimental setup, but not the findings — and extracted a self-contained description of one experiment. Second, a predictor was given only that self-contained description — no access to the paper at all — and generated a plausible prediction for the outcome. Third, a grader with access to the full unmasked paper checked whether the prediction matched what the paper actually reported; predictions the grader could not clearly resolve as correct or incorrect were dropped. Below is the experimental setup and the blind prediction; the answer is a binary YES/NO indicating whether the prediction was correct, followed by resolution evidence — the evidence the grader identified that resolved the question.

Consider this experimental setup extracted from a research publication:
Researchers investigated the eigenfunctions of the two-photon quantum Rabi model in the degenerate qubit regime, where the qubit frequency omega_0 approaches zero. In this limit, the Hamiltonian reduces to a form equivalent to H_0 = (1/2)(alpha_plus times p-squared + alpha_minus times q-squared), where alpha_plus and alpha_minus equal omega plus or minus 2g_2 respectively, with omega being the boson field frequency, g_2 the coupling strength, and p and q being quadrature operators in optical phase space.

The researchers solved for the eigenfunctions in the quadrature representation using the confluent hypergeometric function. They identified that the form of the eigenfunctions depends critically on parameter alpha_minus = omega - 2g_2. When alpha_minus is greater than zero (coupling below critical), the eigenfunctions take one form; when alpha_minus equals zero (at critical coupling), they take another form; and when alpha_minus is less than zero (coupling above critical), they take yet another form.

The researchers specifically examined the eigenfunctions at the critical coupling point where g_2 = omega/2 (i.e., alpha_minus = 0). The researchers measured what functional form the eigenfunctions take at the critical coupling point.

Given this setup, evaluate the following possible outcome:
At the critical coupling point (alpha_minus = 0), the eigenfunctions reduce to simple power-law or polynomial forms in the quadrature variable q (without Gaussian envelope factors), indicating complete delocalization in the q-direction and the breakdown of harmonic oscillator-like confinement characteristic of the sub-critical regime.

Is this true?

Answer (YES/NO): NO